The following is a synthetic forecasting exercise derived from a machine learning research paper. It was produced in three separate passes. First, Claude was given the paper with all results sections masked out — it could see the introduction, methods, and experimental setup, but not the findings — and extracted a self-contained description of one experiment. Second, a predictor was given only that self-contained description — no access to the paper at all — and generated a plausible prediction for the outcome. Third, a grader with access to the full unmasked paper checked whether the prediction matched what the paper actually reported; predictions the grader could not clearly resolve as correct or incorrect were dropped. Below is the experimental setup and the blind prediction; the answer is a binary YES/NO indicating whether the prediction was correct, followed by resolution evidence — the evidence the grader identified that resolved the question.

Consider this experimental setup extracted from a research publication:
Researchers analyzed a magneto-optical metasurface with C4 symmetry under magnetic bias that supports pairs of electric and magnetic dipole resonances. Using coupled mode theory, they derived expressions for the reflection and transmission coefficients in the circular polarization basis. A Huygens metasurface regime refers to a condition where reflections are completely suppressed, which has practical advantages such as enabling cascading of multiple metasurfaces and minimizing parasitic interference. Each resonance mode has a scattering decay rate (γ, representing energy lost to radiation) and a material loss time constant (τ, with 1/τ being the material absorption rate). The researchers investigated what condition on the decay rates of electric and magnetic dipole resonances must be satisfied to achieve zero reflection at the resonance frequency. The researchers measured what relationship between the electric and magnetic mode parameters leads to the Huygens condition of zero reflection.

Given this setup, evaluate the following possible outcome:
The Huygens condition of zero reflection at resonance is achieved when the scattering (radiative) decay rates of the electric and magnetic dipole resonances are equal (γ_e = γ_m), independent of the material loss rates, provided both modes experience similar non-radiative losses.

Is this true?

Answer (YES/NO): NO